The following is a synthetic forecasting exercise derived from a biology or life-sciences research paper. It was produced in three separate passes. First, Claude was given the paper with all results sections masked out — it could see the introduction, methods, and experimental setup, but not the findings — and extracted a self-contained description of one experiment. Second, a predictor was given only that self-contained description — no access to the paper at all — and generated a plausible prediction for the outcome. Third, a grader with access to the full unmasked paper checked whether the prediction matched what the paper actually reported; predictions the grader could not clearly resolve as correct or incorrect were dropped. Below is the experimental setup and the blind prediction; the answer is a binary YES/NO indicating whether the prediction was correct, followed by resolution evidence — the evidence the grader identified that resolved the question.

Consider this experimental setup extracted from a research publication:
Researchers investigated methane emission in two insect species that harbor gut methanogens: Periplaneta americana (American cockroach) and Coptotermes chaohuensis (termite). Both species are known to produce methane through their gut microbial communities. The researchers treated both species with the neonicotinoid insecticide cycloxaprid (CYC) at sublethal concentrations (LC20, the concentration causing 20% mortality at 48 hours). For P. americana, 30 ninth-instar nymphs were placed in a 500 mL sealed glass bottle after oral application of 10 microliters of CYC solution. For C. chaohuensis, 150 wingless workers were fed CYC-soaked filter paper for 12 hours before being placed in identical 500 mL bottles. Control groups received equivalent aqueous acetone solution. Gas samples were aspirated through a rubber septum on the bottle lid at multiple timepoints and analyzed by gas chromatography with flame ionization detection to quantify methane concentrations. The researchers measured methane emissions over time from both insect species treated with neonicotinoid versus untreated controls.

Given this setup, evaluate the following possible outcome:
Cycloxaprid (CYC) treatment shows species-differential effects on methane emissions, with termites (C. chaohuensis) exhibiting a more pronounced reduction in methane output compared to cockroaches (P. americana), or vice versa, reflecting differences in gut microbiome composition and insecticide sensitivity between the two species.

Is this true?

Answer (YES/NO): NO